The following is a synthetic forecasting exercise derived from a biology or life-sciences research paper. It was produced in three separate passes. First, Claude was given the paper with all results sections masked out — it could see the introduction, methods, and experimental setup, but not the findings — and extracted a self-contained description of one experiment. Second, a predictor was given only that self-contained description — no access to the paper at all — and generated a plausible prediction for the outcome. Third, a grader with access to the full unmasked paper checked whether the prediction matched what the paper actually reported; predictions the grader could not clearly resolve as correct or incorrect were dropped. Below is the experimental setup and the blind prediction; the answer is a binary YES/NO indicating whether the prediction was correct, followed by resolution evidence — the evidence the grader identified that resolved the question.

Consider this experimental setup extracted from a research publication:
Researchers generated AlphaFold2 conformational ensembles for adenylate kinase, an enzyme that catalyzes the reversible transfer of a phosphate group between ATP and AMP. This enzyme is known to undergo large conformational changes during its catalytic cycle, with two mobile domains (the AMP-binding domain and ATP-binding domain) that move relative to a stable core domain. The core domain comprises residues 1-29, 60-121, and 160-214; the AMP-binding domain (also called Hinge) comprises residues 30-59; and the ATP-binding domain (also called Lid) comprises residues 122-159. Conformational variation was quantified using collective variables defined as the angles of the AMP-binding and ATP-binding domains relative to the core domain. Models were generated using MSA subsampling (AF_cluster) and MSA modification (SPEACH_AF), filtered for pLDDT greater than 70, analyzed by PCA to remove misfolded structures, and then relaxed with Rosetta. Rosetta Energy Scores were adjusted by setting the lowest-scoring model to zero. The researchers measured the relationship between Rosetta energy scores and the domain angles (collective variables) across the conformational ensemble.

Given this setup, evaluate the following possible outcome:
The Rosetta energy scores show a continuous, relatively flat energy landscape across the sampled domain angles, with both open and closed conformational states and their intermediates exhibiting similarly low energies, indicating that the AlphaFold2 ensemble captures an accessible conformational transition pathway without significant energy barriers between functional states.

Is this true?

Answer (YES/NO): NO